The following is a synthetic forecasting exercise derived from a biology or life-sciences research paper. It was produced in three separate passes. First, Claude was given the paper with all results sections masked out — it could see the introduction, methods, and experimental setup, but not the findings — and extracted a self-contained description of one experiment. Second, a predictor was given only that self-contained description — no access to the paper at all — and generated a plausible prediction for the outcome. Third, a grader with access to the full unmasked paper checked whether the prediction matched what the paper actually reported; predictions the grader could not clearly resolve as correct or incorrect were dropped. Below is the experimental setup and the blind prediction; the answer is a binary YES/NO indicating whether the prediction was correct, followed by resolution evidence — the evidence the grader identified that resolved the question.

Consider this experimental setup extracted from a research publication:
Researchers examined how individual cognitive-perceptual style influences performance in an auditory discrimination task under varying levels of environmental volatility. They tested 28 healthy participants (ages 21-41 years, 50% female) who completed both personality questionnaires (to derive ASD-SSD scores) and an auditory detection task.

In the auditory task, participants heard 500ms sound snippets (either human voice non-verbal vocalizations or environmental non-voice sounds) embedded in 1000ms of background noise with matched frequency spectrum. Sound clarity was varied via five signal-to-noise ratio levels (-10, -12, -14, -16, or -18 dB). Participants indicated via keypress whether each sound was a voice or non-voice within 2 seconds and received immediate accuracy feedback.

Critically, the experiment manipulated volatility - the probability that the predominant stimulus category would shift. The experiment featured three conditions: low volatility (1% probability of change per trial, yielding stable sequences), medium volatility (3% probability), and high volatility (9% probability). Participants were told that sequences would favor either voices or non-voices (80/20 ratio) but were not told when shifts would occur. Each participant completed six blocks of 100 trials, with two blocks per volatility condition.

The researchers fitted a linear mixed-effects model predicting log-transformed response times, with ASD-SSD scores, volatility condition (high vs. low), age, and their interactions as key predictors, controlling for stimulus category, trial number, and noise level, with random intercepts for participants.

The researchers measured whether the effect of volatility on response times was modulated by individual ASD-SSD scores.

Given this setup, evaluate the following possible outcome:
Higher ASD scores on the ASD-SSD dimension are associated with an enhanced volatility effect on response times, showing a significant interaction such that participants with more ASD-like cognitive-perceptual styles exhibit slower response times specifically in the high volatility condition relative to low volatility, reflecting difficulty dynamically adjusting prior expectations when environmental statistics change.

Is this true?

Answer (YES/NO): YES